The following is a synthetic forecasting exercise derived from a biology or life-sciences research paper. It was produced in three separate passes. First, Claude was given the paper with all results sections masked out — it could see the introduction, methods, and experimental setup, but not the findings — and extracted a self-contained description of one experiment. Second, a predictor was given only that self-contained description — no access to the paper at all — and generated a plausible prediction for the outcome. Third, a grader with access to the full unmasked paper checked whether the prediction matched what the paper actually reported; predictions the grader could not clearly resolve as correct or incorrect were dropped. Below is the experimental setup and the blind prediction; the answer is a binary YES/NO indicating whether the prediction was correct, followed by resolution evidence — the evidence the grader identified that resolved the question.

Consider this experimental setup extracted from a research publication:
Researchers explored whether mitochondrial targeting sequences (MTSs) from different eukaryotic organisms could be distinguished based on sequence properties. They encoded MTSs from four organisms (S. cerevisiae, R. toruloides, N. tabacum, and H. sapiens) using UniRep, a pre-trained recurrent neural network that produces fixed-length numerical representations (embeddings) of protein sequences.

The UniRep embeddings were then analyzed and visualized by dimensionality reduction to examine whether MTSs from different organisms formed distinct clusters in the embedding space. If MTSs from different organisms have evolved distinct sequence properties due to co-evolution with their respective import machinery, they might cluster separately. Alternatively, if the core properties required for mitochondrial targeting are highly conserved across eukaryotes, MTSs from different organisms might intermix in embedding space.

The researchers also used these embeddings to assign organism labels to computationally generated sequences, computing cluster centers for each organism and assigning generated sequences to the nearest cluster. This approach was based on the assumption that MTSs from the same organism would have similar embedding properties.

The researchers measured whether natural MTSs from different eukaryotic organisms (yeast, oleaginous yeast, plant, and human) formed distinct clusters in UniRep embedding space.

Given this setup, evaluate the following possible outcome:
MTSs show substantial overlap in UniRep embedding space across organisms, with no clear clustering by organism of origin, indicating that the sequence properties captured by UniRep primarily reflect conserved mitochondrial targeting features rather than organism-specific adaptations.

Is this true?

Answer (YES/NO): NO